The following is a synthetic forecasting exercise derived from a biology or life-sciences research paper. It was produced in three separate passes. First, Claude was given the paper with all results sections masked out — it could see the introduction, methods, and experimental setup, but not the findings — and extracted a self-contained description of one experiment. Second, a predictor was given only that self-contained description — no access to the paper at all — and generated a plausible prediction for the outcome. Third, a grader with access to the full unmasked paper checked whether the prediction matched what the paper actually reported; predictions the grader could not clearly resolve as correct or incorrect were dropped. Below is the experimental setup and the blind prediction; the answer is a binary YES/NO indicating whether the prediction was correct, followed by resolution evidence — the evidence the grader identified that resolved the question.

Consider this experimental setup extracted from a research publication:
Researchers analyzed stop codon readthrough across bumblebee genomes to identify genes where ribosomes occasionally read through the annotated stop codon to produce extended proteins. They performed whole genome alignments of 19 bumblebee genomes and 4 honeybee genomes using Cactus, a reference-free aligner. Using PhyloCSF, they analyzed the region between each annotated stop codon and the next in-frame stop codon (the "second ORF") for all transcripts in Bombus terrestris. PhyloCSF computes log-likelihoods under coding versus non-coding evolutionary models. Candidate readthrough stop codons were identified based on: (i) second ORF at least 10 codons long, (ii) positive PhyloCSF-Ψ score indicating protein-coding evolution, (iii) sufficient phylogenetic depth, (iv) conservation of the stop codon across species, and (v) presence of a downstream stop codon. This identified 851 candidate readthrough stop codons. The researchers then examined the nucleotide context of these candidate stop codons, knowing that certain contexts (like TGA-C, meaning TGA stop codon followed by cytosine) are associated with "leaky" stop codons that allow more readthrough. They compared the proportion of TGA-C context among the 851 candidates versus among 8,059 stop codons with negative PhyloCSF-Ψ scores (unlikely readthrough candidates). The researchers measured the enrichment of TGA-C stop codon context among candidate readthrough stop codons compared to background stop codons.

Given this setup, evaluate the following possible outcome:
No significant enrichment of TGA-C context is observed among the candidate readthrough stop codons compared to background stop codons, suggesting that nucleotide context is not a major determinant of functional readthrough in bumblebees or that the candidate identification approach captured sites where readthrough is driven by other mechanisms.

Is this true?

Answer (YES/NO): NO